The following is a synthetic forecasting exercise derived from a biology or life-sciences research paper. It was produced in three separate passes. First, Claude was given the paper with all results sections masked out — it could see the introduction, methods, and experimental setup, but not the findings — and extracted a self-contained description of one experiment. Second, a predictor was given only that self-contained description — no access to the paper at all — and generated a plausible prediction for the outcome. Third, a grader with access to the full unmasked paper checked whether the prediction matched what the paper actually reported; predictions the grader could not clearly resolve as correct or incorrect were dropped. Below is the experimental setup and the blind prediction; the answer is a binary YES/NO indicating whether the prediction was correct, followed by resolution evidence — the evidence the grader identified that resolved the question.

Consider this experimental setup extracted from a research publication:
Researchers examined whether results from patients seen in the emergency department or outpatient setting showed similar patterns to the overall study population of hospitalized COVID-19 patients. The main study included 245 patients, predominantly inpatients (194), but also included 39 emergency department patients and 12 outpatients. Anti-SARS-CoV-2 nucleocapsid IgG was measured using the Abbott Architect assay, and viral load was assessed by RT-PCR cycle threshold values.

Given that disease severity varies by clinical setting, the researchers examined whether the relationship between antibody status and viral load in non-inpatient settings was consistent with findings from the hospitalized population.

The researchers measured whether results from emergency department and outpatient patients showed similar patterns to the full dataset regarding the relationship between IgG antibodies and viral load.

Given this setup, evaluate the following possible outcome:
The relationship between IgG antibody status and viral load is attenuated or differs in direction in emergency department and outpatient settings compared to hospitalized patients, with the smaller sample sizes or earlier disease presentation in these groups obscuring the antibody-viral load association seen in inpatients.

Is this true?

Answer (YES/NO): NO